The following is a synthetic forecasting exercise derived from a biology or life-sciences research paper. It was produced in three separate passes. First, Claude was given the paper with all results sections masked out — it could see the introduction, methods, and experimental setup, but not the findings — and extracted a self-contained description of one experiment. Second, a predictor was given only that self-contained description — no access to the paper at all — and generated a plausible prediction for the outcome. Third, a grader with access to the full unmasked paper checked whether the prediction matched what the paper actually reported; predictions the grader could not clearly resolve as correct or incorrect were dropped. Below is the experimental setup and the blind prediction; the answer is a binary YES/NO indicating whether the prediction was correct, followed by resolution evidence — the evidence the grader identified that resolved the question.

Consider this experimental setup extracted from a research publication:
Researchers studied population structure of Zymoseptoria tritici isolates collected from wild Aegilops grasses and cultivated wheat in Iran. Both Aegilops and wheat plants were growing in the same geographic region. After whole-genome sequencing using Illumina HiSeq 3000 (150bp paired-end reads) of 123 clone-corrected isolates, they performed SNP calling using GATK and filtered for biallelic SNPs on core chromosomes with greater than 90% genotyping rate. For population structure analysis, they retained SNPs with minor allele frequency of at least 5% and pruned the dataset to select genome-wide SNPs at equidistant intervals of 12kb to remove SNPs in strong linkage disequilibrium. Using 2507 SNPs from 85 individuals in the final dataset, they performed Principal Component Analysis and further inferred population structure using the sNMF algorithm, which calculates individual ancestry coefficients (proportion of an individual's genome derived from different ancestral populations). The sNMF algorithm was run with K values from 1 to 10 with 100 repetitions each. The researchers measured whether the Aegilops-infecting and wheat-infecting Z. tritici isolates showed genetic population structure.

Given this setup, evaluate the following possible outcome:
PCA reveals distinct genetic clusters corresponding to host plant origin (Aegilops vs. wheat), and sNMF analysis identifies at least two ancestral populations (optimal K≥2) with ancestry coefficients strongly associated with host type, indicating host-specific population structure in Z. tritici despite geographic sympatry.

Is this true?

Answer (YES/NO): YES